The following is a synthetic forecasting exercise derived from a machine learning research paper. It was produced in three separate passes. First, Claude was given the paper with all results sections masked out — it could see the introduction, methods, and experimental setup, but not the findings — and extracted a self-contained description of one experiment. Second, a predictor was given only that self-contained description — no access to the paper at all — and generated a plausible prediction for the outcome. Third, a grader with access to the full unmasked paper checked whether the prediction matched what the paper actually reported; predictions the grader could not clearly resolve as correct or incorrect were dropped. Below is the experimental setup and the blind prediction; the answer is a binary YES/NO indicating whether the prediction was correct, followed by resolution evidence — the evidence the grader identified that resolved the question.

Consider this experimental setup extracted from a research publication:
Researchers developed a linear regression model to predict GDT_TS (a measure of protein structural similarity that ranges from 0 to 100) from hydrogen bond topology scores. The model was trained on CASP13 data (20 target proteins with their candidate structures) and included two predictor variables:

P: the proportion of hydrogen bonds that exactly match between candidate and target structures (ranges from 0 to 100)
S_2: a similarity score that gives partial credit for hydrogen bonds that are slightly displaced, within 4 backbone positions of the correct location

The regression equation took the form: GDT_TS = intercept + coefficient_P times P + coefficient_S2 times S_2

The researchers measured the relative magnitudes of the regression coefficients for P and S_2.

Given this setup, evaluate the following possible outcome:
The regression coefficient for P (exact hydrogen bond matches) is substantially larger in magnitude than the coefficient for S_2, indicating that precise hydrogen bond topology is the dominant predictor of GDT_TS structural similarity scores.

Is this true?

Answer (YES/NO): NO